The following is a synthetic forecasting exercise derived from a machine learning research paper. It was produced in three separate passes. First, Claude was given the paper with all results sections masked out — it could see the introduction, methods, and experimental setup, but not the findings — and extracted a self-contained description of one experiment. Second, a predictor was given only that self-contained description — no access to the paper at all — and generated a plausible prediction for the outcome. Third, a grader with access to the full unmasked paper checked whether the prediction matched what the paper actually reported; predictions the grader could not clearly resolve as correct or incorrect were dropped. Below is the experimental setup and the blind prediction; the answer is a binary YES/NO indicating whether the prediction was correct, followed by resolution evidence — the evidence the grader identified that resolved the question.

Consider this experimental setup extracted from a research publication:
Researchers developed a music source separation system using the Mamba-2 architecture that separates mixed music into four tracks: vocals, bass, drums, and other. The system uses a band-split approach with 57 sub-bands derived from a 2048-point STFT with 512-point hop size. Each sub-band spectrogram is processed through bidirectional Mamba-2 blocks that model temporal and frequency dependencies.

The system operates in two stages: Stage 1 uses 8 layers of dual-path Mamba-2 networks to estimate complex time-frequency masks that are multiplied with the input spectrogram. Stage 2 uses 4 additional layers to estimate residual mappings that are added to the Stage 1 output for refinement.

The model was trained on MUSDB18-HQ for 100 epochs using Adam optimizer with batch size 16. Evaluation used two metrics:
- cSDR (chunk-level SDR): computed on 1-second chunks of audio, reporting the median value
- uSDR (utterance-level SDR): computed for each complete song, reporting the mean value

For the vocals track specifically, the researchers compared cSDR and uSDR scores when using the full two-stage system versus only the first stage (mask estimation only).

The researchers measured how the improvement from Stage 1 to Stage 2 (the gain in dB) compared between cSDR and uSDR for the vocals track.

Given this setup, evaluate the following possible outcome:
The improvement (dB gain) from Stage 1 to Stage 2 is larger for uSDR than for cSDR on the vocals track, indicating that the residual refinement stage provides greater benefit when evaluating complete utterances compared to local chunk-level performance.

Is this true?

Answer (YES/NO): NO